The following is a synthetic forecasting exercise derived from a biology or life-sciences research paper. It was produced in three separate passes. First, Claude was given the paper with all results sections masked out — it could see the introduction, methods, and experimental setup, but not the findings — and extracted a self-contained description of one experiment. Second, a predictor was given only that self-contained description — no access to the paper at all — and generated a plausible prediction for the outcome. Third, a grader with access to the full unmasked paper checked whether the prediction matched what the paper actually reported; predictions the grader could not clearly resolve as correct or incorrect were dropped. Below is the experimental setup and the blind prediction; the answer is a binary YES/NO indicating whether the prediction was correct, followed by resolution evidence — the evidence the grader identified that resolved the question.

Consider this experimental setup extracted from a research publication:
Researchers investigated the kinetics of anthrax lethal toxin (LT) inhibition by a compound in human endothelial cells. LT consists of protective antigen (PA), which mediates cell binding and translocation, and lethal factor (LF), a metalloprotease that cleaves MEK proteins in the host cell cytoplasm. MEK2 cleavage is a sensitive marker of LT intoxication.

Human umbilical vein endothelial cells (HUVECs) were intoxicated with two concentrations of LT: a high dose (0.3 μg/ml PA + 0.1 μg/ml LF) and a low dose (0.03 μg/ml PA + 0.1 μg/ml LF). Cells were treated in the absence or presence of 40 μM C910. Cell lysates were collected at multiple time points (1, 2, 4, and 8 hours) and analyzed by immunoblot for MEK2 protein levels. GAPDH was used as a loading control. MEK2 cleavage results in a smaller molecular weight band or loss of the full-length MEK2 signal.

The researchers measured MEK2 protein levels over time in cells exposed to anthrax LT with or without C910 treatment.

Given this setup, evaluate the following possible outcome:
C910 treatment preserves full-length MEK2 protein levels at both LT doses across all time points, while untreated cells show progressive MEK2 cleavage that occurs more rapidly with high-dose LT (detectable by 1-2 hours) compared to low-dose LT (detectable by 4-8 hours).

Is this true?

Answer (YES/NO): NO